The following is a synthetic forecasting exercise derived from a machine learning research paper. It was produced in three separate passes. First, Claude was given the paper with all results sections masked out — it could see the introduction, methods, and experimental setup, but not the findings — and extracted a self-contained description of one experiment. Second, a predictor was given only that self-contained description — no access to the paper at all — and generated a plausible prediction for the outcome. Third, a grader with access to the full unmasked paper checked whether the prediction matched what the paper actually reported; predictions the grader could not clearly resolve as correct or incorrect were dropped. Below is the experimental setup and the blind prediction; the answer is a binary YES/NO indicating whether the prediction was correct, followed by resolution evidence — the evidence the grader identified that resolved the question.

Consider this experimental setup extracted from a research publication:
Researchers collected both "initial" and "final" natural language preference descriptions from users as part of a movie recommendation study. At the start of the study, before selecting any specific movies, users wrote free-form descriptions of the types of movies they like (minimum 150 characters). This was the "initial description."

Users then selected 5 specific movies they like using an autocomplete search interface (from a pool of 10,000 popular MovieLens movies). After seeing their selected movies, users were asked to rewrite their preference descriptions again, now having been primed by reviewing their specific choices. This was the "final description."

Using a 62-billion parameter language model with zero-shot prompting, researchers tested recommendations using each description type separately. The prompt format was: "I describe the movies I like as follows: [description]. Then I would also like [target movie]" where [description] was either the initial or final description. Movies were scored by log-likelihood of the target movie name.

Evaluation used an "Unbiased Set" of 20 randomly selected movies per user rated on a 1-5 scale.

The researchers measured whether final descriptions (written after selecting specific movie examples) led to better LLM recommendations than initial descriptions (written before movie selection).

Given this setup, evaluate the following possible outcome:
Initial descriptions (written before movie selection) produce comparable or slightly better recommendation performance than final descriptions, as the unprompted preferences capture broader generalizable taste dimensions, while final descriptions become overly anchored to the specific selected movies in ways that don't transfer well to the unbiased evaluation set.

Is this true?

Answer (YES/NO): YES